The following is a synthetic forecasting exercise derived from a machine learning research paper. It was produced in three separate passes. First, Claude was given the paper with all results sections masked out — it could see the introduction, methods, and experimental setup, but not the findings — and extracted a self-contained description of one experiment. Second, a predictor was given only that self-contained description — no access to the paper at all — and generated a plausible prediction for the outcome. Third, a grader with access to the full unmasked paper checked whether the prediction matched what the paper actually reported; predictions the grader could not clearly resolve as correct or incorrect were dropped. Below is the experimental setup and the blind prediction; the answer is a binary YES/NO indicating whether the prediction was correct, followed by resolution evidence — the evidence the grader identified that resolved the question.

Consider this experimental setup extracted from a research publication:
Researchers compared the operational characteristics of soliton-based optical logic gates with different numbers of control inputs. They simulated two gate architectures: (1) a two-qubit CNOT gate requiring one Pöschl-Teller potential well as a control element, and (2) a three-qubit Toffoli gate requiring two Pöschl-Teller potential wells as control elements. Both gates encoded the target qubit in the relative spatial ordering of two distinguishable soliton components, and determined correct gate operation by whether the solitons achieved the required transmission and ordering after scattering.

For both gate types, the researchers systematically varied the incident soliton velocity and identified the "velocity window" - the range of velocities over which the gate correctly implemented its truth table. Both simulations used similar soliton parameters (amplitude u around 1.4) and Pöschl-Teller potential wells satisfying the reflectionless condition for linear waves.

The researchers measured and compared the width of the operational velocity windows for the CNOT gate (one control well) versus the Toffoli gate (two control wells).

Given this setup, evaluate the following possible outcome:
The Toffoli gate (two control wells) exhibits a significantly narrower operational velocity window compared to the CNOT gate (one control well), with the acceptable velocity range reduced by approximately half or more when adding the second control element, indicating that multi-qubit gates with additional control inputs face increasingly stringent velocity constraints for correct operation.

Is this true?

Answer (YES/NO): NO